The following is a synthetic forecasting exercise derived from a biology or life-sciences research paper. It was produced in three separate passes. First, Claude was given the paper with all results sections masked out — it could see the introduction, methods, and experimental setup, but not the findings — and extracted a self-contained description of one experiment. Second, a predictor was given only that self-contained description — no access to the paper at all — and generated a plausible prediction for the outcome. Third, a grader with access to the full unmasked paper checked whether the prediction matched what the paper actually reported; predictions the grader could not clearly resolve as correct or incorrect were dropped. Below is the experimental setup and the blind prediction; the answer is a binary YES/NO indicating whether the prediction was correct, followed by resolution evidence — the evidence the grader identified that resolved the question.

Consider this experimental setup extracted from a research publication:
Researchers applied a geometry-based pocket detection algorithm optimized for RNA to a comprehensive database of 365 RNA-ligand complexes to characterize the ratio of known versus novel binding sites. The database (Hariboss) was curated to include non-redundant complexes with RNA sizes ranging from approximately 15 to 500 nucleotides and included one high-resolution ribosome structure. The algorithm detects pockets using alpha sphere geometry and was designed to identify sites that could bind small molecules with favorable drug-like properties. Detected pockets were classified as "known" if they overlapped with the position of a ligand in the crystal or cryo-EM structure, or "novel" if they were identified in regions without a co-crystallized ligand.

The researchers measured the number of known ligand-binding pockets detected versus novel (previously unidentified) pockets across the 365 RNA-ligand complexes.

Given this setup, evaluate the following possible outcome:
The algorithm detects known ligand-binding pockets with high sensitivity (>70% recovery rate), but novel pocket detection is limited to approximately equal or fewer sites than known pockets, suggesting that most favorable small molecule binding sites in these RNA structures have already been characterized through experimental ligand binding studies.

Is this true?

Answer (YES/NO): NO